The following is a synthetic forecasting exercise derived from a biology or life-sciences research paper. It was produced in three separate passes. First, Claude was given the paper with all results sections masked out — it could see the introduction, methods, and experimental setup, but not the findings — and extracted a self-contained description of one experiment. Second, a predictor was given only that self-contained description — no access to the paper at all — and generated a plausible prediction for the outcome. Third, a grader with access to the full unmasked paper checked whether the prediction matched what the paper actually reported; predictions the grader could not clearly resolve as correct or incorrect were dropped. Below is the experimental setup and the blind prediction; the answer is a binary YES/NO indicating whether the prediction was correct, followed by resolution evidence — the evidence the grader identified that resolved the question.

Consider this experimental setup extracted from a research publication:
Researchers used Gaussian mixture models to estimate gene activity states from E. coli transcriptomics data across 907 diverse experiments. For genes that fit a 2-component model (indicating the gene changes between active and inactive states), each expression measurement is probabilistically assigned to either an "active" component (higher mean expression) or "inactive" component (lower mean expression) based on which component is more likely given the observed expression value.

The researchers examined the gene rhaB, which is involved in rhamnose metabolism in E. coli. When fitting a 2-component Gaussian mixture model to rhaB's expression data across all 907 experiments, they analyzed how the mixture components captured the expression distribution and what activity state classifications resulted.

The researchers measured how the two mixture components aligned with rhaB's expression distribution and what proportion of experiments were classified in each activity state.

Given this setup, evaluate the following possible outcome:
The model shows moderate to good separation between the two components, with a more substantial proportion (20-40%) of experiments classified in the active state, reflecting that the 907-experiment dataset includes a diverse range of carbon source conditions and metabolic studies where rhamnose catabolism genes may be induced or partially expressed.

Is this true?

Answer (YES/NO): NO